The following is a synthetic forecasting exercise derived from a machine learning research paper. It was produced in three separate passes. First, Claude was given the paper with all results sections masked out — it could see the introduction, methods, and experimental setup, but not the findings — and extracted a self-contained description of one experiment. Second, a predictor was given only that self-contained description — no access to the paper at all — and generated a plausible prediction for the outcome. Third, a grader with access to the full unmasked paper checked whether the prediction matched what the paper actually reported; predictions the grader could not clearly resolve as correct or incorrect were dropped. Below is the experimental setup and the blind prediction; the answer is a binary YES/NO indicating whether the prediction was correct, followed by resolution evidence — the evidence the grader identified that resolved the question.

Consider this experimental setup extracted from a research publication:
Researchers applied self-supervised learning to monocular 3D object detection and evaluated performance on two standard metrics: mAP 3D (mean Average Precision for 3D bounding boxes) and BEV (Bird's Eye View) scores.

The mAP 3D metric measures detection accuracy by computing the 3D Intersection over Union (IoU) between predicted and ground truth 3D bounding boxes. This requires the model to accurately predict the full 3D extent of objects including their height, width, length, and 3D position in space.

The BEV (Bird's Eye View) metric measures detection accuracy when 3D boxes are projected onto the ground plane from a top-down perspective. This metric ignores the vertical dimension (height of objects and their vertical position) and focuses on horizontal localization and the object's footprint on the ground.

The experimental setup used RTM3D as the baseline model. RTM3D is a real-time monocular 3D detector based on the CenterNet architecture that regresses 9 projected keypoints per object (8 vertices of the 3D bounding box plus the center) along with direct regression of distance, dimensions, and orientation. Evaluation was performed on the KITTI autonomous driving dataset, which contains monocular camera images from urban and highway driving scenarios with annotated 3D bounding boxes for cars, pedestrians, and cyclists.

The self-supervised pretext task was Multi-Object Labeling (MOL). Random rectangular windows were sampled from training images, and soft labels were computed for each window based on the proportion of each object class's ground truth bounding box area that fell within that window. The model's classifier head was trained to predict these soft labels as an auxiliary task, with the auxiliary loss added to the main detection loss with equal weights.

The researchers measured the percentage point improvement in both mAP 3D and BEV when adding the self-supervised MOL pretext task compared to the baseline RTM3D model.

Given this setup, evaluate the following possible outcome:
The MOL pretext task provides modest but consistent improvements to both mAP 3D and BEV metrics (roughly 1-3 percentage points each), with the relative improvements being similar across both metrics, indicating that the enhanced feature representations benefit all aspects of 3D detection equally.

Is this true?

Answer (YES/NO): NO